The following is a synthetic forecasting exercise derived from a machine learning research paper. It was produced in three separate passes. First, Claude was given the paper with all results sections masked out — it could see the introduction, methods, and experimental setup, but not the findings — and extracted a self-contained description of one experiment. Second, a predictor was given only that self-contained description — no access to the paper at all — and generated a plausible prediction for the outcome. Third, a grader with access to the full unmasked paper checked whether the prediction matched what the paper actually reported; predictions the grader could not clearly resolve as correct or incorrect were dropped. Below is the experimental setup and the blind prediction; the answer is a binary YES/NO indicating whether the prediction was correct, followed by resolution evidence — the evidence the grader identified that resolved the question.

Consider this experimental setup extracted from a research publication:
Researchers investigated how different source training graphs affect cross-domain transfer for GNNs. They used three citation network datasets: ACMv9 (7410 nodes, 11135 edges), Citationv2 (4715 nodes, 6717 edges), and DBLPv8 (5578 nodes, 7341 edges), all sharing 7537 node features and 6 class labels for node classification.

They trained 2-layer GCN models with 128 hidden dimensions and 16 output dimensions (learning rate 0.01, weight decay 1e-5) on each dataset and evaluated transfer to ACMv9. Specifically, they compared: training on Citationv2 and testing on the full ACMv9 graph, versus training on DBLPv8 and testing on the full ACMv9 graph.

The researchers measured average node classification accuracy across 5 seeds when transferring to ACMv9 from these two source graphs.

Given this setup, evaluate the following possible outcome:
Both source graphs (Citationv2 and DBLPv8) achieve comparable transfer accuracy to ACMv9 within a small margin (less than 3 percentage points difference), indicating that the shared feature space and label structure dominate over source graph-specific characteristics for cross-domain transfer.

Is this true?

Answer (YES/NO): NO